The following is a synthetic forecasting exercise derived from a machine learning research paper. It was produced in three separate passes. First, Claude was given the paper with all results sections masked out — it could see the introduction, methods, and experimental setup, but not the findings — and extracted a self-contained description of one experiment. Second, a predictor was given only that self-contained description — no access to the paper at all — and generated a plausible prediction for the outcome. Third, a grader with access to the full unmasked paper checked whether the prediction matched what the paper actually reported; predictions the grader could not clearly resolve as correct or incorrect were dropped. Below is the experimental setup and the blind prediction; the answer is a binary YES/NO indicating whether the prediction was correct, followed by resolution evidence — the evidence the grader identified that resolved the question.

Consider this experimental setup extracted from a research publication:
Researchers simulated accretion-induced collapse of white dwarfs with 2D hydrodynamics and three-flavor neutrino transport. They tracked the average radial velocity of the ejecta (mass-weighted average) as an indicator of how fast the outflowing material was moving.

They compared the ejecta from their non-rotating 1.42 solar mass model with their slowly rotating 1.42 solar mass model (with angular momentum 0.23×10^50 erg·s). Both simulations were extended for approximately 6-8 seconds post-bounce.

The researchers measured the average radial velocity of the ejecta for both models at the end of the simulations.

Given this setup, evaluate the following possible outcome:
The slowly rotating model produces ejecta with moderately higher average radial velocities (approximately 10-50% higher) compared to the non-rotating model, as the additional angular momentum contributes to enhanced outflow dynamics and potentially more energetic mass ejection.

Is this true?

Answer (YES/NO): NO